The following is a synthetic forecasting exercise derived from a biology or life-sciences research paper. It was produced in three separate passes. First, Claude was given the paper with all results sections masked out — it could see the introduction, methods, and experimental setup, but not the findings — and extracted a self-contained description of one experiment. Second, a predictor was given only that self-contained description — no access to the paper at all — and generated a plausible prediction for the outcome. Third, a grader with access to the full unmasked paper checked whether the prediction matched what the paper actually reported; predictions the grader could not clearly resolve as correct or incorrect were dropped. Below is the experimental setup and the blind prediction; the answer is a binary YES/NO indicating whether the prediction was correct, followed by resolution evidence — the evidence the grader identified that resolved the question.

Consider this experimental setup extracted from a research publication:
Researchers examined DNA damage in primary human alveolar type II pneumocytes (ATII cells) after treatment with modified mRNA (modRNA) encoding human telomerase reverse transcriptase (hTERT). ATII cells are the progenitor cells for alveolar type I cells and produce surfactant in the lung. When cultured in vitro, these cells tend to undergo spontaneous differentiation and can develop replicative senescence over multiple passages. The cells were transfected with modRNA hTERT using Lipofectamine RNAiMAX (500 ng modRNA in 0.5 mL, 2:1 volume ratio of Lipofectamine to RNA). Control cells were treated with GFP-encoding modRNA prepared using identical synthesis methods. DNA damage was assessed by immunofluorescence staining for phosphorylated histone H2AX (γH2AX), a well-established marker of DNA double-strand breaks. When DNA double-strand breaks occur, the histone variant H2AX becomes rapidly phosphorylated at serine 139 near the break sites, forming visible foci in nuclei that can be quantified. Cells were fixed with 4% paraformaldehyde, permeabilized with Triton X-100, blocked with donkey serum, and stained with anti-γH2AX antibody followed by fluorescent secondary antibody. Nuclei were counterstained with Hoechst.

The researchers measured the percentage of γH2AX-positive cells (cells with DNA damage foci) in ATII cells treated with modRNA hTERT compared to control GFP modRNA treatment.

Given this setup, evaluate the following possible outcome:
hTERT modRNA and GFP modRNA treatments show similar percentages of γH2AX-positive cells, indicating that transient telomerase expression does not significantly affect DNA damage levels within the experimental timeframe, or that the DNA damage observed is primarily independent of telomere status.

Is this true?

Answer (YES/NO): NO